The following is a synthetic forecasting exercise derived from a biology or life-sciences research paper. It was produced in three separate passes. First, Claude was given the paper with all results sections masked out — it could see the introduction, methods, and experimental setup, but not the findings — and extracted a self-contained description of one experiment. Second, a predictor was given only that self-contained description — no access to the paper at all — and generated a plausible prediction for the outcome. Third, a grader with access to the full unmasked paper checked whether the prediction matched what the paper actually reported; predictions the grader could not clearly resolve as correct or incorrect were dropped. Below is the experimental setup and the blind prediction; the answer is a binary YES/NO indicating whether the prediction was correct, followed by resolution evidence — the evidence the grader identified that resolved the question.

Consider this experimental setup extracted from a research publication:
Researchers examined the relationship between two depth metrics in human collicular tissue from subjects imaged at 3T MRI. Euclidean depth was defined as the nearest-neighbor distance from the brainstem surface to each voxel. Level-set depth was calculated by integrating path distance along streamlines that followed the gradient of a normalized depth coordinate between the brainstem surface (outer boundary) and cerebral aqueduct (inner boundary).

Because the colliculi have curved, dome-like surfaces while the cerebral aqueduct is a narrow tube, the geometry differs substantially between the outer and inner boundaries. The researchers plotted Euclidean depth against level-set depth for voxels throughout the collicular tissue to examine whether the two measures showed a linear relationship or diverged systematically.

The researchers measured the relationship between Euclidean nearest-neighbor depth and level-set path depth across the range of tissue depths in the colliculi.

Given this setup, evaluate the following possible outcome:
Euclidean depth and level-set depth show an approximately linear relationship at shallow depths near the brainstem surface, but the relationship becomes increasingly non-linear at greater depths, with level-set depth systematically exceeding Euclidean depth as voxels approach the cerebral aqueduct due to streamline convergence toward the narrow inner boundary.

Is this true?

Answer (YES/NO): NO